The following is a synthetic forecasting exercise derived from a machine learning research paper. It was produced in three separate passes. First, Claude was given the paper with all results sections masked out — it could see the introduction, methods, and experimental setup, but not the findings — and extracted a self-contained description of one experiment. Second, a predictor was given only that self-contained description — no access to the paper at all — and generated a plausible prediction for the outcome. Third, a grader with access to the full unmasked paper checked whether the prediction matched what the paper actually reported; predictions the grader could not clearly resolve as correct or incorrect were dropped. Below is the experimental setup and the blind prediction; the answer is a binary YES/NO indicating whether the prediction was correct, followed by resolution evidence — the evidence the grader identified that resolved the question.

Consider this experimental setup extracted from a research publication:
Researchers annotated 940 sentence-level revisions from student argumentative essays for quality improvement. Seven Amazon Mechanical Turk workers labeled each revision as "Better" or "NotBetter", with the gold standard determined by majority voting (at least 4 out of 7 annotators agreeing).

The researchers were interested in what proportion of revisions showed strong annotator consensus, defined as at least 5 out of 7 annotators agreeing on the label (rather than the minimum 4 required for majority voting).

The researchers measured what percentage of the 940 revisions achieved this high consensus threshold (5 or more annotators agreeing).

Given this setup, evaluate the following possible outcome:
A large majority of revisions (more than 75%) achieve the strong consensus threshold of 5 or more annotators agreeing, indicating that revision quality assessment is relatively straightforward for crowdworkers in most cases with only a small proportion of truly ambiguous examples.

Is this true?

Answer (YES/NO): YES